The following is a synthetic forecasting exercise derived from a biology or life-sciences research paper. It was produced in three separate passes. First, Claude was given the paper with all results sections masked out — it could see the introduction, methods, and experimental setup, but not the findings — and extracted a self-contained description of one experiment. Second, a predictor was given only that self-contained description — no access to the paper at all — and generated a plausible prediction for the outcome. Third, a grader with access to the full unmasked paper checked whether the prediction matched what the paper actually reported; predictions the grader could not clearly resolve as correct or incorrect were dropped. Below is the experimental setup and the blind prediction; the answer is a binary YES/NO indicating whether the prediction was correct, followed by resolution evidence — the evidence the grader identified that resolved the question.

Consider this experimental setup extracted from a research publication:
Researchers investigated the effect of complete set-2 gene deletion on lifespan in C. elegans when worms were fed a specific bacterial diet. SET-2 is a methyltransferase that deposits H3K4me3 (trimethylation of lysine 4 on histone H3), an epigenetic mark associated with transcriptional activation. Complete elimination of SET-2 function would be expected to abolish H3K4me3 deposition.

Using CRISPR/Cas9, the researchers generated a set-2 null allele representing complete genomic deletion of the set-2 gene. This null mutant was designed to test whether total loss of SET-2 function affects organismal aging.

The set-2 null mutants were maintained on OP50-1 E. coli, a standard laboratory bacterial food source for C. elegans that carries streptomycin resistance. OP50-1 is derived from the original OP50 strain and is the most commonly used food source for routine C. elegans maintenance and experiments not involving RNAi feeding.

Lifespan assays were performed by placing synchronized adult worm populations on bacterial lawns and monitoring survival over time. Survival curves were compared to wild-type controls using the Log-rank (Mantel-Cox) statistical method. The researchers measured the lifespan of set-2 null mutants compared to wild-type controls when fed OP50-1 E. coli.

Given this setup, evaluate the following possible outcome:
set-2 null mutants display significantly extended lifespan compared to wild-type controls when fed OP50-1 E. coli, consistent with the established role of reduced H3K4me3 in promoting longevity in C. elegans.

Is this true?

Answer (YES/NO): NO